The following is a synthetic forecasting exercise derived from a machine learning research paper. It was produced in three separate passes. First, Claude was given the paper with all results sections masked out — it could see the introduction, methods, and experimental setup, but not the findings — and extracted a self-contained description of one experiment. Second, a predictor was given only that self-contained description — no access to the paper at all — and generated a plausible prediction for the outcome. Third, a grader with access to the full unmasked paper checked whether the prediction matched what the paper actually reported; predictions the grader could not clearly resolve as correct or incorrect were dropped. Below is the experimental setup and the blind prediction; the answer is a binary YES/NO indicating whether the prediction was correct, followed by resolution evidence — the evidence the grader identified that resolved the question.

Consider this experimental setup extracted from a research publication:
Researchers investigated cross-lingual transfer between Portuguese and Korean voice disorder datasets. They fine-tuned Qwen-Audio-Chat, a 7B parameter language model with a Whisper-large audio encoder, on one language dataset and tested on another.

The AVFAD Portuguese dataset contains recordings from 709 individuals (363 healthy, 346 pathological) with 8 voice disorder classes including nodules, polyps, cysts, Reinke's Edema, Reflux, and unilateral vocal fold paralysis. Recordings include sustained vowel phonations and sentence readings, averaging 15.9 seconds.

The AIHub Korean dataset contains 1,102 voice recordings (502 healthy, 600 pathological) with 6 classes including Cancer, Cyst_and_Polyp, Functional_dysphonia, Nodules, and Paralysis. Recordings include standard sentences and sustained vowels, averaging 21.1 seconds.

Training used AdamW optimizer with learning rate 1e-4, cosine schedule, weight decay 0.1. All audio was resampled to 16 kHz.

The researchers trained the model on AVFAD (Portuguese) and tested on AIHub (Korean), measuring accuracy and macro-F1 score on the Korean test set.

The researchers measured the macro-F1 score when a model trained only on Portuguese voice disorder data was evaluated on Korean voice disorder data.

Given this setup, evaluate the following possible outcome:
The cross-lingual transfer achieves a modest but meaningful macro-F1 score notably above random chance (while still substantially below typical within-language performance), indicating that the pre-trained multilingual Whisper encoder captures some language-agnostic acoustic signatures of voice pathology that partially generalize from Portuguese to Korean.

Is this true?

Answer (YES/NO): NO